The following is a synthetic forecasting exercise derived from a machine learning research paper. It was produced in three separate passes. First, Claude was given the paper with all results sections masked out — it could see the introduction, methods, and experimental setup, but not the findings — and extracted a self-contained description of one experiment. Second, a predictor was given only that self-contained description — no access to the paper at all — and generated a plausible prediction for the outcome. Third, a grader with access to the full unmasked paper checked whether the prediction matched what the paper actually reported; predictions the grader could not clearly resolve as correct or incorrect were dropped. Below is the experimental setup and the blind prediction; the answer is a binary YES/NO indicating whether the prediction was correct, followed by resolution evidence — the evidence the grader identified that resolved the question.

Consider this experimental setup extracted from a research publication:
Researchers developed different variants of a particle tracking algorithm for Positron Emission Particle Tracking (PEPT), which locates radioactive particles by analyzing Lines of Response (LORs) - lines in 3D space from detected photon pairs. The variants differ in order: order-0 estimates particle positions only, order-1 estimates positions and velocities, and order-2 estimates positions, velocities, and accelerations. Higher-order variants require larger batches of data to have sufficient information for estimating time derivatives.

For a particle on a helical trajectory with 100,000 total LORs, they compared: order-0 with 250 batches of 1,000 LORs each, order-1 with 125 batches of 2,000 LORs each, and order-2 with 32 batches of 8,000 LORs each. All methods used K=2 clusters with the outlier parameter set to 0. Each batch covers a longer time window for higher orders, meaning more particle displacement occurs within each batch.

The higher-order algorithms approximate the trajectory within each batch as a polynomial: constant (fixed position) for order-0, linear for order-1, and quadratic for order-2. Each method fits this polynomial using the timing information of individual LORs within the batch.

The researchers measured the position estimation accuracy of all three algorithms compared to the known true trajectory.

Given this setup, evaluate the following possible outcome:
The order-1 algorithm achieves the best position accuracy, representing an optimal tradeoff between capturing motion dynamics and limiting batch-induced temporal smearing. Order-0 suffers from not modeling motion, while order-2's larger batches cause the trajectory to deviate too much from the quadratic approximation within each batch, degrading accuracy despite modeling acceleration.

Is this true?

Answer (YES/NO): NO